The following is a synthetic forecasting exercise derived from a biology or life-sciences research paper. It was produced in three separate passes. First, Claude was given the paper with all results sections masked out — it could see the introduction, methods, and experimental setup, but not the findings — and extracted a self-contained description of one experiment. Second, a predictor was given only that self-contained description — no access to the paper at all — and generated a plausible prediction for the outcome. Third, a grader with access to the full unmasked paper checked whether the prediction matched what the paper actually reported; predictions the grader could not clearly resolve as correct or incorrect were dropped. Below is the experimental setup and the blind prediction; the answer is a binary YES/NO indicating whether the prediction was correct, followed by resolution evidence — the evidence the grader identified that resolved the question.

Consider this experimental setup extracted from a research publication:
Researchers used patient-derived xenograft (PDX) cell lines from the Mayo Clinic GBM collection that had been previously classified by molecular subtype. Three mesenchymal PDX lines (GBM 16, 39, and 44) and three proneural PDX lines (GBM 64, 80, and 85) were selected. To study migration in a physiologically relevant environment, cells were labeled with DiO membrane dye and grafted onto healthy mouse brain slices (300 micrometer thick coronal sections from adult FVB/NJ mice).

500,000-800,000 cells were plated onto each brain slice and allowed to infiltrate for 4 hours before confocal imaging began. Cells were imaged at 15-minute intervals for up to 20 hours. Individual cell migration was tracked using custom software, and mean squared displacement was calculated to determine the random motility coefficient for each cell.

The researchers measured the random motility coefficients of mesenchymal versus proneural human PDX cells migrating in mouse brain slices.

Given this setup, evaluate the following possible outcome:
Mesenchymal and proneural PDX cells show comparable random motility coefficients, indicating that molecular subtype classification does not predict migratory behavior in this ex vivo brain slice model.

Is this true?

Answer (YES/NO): NO